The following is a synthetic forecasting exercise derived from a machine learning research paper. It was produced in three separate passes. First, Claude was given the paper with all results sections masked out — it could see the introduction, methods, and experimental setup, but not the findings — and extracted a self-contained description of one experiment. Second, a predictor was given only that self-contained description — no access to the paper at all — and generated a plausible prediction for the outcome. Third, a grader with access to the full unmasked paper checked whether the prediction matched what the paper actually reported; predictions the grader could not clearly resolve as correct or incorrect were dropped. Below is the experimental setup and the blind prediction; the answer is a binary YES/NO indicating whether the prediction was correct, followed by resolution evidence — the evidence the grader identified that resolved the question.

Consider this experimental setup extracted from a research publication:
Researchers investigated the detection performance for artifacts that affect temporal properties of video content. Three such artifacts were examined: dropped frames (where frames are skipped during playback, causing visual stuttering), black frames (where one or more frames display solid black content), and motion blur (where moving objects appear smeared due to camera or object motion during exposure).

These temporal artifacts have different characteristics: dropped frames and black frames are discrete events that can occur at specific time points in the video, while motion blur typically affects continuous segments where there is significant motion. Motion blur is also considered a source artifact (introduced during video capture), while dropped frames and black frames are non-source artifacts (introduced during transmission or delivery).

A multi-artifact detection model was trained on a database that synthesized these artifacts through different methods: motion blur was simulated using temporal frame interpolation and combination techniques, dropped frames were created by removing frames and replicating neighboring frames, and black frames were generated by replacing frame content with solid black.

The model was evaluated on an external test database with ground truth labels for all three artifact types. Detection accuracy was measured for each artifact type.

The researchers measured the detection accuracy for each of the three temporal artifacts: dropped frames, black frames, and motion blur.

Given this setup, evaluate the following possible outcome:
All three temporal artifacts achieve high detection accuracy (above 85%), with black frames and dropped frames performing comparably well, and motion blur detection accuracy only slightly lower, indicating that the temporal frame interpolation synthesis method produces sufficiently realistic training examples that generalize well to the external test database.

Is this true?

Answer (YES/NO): NO